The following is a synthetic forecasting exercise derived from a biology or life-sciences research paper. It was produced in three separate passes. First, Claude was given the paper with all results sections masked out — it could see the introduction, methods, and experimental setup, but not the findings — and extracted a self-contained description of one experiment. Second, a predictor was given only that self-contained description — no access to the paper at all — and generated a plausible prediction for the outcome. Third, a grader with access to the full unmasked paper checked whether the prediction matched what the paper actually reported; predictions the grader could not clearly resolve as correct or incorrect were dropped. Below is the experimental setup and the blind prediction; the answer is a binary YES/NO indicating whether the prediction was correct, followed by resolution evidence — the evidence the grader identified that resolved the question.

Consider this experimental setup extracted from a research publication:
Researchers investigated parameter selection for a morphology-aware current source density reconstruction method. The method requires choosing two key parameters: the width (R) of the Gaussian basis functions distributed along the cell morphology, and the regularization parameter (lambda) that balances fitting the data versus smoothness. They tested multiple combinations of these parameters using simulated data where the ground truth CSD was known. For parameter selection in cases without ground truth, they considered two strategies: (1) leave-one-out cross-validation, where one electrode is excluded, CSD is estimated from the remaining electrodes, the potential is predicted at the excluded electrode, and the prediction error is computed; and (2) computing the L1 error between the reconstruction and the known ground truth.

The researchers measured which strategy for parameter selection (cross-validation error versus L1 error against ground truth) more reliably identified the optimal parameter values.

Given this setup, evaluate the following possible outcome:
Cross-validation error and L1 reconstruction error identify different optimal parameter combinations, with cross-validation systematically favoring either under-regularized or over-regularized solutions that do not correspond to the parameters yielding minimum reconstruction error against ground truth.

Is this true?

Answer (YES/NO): NO